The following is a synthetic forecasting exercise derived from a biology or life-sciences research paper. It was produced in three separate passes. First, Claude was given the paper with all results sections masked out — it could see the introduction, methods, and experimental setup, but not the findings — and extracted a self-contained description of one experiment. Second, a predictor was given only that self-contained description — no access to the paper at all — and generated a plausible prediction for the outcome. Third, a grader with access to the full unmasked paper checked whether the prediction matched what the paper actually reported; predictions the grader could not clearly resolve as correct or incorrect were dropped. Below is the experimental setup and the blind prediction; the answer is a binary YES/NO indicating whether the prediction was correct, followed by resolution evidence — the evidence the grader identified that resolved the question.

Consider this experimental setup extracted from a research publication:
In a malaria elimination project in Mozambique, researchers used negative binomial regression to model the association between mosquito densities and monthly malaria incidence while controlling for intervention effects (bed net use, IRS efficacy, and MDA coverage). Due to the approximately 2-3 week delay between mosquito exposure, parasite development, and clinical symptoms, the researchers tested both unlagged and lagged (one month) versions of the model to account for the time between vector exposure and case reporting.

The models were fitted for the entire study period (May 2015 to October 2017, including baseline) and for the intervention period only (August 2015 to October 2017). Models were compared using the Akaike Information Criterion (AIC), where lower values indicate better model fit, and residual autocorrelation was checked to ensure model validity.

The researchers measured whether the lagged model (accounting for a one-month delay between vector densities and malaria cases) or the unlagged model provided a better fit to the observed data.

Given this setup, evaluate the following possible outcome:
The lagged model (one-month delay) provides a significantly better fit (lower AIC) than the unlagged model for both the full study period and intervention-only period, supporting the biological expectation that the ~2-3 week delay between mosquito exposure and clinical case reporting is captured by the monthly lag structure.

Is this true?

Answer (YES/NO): NO